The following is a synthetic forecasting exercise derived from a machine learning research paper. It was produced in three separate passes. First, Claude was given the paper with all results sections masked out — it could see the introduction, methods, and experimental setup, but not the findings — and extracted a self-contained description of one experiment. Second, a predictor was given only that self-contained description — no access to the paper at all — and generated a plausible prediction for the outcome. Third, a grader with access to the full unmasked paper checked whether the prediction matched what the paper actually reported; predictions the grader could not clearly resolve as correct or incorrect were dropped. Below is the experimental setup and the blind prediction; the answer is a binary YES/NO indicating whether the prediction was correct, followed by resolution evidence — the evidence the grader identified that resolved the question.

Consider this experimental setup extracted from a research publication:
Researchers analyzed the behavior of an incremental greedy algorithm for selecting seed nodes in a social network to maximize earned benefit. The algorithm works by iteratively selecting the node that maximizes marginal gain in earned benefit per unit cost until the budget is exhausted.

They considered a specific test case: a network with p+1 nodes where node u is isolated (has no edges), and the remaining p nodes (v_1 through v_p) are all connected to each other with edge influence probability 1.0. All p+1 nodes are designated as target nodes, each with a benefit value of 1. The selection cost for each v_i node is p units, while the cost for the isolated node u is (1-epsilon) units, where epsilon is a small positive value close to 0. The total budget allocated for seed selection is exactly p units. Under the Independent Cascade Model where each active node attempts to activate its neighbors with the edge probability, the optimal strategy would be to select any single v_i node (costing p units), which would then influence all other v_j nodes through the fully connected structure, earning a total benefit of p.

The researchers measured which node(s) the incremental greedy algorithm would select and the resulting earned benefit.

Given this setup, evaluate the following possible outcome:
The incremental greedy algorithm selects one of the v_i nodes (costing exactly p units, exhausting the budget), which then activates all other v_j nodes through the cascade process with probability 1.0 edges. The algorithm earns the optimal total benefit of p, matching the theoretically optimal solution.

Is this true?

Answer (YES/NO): NO